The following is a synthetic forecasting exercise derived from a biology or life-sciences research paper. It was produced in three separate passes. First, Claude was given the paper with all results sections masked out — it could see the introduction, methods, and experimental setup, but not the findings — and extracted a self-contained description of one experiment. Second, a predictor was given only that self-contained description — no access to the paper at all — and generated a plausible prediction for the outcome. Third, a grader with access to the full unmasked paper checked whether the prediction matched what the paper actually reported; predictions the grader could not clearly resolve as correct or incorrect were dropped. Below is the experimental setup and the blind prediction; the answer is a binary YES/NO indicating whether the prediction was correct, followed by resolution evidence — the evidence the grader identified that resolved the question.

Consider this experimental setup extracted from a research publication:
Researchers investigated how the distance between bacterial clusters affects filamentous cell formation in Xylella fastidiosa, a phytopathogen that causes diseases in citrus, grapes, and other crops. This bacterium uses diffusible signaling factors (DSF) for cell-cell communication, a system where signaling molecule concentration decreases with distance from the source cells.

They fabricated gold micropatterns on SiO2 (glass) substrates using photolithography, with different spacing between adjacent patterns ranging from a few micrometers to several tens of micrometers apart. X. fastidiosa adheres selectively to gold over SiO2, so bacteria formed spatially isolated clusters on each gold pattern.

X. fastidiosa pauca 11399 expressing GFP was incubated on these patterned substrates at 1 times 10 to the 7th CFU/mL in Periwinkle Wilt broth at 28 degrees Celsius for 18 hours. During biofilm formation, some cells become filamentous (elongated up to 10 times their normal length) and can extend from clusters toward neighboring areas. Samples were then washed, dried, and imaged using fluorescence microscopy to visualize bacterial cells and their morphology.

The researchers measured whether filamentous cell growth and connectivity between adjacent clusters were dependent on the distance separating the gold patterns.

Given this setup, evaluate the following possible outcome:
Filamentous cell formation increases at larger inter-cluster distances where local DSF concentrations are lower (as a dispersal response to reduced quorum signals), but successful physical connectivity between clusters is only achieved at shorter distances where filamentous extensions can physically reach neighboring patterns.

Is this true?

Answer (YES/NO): NO